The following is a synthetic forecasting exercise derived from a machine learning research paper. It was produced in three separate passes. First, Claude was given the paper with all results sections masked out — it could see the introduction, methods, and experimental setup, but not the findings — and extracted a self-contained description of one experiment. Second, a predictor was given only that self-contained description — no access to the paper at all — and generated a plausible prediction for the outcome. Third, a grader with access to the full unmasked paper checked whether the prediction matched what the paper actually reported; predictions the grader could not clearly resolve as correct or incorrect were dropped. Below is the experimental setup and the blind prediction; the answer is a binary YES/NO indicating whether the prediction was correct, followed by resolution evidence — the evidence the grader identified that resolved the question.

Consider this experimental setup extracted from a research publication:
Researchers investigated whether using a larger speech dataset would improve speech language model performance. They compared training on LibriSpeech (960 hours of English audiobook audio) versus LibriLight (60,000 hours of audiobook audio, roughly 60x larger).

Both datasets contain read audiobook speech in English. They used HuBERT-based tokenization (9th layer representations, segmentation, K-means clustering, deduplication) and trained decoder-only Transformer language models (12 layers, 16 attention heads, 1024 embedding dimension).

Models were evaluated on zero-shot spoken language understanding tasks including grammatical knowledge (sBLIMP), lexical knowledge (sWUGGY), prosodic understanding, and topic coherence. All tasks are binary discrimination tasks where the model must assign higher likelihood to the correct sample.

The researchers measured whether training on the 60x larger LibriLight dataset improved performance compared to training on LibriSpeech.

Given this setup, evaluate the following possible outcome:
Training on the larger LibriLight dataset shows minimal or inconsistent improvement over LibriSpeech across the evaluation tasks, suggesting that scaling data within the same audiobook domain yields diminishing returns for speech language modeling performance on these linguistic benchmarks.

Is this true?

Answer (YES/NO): NO